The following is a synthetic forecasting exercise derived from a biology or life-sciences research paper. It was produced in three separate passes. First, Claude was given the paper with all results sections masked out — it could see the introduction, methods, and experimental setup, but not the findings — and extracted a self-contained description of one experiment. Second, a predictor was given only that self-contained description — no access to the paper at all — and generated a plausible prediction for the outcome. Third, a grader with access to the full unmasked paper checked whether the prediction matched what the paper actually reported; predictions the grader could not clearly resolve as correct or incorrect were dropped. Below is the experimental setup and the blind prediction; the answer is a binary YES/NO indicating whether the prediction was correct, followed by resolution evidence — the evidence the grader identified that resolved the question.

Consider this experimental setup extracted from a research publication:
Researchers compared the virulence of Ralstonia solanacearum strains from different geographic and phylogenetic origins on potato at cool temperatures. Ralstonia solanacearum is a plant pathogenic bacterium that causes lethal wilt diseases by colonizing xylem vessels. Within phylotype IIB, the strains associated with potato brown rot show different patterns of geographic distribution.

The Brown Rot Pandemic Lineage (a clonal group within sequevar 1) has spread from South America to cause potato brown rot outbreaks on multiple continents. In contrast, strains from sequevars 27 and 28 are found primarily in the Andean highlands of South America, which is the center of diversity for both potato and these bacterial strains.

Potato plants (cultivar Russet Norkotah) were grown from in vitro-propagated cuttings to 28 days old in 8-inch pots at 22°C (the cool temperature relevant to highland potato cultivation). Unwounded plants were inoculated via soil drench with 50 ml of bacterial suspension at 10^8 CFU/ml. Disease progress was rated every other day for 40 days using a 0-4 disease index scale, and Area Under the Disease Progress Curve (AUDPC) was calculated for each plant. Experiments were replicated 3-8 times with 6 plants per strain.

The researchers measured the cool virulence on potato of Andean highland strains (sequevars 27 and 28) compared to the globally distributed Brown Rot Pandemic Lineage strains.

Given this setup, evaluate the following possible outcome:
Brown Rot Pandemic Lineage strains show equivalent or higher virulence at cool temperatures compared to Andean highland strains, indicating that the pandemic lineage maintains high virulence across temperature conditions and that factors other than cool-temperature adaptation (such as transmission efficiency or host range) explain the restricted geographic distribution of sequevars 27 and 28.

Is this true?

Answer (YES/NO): YES